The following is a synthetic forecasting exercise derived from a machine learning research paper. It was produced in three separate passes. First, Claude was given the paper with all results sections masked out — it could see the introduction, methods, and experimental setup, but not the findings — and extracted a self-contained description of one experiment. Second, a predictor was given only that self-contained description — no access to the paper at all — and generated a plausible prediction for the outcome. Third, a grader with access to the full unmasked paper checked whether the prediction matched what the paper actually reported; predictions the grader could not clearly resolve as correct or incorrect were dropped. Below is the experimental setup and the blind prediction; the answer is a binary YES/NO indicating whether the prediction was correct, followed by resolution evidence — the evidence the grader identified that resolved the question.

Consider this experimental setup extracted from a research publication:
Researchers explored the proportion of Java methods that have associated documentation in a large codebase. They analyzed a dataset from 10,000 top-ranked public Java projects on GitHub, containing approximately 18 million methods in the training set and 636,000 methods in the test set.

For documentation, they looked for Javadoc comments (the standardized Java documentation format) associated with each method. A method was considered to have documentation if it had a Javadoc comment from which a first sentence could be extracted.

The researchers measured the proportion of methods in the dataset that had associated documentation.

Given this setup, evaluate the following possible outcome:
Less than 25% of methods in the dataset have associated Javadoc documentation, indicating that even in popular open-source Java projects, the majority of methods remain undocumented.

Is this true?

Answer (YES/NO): YES